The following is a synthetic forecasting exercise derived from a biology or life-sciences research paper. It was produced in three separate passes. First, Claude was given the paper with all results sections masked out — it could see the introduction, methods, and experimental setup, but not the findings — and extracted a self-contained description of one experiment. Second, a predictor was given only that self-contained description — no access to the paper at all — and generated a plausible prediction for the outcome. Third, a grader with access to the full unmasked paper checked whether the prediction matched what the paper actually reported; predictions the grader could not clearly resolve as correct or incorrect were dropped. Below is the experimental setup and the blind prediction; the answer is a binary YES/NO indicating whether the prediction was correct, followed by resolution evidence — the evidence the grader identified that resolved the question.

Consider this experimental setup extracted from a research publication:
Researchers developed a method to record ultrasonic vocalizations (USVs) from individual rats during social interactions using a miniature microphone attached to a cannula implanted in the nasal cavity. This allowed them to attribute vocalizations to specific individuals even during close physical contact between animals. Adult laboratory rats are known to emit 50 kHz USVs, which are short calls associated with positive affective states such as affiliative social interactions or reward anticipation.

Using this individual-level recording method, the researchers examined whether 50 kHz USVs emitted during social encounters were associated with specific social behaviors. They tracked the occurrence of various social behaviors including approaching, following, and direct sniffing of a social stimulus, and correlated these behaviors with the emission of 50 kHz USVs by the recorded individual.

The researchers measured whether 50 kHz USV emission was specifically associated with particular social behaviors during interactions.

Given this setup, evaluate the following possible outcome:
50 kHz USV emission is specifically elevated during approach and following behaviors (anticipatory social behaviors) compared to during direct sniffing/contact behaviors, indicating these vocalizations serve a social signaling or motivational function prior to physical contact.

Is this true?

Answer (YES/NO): NO